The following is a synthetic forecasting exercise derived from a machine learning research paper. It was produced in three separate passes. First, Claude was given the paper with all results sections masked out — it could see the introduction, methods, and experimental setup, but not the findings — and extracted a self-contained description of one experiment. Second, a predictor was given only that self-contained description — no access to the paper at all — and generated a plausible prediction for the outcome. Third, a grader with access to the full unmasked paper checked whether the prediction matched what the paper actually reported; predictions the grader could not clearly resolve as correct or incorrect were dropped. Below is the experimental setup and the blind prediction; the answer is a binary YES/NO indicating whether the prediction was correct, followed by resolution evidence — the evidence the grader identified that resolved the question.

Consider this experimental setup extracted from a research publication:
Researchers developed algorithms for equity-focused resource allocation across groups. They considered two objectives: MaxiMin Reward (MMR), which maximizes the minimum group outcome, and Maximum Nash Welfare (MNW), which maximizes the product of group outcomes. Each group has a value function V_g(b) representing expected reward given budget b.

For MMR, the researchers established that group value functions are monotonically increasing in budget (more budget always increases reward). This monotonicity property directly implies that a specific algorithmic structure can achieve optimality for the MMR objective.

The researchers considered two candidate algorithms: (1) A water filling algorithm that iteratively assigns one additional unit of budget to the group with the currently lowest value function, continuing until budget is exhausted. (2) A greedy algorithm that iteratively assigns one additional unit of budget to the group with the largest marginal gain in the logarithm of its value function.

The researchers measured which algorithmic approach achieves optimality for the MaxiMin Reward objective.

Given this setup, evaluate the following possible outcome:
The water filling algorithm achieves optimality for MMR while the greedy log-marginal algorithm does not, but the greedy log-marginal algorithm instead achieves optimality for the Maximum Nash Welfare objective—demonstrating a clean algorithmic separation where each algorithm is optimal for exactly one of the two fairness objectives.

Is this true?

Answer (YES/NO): YES